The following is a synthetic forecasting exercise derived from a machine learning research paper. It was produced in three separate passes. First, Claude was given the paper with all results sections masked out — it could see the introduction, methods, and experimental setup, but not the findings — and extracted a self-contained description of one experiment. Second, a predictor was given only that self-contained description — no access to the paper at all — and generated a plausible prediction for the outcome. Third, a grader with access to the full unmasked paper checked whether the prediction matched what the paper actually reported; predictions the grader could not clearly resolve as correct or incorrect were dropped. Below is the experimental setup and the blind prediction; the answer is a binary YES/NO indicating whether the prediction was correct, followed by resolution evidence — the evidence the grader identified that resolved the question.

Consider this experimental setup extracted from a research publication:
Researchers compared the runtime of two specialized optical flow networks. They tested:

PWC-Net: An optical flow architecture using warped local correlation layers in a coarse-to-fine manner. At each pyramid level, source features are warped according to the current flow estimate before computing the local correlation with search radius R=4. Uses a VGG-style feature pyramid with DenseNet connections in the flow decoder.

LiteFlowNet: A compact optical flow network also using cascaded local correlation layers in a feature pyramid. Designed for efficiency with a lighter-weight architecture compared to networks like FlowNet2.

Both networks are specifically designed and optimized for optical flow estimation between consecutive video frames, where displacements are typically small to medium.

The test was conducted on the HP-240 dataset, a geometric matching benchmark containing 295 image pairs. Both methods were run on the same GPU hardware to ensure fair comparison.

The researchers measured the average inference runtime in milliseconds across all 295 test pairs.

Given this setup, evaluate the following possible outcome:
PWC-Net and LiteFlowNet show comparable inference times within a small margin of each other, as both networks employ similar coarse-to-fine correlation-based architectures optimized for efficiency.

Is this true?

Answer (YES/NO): NO